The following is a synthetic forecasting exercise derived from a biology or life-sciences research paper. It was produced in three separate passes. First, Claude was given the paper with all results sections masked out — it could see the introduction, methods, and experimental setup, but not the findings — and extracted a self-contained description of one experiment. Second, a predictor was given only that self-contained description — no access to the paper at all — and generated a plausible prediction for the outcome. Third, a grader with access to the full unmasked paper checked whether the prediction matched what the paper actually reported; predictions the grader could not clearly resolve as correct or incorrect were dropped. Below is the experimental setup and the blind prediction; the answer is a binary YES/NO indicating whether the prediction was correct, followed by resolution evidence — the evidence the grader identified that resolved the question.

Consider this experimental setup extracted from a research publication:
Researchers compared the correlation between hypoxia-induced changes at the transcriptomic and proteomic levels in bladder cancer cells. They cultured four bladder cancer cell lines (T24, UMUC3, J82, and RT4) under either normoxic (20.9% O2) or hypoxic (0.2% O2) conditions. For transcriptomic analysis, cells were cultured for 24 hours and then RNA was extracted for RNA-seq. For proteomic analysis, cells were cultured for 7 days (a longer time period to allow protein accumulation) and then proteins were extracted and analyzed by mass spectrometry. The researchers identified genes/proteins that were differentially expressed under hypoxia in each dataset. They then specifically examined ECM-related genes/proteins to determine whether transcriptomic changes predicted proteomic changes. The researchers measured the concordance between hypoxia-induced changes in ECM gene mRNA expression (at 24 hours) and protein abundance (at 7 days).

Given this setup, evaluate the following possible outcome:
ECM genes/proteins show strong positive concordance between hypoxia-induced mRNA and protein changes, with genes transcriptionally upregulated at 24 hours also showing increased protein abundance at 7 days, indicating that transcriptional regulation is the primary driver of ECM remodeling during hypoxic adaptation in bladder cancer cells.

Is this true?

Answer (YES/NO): NO